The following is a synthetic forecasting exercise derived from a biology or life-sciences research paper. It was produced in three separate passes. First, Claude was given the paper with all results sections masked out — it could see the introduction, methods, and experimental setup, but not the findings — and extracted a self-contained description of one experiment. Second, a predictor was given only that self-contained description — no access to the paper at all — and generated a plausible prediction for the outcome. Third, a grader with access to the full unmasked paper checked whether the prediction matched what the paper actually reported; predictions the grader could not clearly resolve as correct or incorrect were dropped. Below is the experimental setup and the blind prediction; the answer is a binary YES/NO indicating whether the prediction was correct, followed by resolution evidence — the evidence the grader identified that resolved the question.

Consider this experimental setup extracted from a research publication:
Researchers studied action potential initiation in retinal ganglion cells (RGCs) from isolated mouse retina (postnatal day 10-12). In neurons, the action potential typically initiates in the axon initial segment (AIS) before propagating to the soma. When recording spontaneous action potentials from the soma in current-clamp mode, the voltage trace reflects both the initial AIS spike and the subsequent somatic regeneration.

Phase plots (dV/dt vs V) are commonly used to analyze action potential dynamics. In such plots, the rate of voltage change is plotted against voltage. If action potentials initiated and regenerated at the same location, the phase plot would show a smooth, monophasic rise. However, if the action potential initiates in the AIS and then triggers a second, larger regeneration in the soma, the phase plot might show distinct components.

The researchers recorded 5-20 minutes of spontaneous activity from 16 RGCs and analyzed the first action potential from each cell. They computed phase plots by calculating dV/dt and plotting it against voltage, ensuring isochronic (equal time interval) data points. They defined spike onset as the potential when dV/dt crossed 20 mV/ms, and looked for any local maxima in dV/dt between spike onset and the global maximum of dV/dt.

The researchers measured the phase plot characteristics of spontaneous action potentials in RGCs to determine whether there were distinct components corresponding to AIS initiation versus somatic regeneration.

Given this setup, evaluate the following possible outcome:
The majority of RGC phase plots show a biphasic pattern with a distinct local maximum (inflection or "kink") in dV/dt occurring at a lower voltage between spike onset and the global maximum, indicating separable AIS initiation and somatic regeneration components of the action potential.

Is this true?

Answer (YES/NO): YES